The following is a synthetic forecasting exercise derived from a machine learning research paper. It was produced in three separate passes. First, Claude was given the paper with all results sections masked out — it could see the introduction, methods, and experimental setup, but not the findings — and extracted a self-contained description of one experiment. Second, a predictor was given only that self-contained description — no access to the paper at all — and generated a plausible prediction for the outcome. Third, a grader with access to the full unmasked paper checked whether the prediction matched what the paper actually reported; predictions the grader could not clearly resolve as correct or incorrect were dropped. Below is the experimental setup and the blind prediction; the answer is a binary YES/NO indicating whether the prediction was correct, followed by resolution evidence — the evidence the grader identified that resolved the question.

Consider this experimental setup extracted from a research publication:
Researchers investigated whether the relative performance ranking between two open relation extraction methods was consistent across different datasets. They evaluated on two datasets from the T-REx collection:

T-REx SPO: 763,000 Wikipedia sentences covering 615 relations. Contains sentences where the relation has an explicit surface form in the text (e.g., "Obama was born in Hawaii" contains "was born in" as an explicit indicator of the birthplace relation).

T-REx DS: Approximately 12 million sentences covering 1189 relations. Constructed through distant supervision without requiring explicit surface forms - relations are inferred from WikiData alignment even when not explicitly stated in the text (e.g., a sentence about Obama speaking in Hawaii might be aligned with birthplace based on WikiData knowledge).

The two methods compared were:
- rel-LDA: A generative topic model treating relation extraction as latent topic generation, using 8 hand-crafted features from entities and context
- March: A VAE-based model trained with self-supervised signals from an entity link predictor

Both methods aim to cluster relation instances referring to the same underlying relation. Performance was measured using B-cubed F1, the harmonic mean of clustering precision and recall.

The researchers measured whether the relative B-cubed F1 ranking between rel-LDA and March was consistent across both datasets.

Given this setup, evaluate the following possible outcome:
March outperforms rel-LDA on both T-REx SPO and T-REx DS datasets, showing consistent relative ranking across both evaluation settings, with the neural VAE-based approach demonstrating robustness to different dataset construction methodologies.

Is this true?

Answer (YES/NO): NO